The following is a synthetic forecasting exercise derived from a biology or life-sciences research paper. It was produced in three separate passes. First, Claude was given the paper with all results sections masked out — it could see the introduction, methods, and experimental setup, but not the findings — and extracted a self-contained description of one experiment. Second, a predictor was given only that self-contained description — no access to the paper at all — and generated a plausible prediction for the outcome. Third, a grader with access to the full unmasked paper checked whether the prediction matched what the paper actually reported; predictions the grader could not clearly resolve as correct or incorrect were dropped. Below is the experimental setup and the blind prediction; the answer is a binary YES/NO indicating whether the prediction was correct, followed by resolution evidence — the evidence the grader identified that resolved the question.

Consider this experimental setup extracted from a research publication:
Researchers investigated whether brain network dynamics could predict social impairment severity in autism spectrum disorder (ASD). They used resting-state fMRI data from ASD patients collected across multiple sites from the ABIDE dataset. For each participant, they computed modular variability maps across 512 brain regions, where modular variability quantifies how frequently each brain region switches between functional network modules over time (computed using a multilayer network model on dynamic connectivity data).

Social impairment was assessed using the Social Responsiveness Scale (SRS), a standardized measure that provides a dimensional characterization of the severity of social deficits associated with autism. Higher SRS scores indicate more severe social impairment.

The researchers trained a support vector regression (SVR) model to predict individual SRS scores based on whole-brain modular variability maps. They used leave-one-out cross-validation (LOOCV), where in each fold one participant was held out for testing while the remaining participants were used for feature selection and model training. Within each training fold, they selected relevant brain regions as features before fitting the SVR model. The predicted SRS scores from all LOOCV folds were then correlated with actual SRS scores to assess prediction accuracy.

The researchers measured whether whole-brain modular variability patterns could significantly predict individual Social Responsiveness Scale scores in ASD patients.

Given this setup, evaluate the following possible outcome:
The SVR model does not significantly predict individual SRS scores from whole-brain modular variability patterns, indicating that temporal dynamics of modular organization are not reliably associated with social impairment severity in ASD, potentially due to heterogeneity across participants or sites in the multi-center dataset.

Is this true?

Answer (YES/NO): NO